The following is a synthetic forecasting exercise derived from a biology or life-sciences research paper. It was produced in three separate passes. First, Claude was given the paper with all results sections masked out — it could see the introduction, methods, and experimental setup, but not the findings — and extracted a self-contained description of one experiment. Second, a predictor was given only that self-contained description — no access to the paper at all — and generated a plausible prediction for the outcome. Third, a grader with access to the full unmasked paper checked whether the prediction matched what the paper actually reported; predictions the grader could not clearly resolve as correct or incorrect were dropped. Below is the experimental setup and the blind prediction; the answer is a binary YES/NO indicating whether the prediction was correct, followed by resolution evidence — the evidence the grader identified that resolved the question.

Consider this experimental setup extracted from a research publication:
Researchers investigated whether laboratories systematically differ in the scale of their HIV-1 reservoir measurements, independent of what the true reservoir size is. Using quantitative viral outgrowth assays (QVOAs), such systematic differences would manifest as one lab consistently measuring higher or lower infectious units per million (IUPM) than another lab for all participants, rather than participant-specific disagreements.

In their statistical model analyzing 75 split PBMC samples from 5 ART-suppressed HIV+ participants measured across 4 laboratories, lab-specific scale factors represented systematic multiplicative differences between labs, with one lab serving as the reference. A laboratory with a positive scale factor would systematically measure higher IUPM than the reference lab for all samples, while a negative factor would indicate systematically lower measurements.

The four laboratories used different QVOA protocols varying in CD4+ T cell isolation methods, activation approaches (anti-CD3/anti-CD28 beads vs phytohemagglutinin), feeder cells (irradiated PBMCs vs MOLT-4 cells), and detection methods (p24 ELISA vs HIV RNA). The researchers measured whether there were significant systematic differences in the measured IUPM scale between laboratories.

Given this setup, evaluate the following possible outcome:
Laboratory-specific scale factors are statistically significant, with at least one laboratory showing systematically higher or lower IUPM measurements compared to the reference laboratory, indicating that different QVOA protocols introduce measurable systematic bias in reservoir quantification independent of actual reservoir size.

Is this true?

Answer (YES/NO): YES